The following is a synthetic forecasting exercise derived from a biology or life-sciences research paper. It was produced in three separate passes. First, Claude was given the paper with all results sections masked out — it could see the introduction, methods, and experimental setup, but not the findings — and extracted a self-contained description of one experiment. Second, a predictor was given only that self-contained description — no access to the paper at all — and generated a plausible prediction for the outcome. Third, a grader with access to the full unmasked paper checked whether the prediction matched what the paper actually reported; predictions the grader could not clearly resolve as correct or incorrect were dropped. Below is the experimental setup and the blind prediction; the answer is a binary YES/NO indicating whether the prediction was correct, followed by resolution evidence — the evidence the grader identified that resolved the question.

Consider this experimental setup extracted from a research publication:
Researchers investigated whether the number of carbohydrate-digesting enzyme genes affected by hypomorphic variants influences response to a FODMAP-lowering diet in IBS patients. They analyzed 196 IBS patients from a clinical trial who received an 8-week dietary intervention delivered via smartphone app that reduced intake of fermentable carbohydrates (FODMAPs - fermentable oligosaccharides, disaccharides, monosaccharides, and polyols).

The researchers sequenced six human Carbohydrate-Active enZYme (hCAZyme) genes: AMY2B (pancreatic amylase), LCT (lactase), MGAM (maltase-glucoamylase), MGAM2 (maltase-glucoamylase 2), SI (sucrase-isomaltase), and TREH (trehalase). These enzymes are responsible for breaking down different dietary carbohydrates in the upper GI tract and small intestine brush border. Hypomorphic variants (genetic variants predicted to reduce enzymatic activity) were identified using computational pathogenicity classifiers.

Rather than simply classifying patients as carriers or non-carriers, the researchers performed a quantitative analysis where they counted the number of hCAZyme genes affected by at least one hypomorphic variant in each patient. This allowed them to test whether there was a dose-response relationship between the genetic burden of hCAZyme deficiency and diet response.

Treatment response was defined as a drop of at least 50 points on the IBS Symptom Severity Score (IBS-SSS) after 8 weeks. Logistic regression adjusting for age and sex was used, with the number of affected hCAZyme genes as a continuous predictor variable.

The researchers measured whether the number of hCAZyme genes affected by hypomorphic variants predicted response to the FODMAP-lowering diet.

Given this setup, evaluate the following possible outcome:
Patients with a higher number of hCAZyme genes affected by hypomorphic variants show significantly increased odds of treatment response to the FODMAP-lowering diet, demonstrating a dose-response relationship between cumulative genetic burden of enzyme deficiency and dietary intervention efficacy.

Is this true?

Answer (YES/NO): YES